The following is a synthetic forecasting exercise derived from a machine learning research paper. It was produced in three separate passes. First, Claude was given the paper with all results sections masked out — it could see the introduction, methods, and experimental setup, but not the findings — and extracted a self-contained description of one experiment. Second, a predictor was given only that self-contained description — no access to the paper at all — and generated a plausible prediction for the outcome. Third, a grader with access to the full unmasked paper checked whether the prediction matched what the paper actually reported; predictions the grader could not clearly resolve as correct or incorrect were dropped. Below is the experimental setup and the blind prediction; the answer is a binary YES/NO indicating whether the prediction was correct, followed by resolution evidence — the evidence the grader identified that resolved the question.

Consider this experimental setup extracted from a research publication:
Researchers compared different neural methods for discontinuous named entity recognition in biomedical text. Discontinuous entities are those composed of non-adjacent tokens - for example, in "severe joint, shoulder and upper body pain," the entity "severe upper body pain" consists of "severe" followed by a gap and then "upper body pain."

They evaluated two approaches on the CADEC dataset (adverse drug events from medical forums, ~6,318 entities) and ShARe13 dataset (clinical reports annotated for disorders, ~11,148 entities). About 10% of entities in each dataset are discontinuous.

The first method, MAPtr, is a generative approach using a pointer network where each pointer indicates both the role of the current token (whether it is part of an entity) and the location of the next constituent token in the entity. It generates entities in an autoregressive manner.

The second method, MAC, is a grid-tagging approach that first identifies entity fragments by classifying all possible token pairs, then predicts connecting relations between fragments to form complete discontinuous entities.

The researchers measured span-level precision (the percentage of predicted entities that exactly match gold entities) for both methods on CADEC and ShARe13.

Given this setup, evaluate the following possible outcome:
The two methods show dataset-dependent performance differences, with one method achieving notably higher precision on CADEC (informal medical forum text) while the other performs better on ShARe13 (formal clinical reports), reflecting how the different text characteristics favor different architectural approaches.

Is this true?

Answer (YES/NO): NO